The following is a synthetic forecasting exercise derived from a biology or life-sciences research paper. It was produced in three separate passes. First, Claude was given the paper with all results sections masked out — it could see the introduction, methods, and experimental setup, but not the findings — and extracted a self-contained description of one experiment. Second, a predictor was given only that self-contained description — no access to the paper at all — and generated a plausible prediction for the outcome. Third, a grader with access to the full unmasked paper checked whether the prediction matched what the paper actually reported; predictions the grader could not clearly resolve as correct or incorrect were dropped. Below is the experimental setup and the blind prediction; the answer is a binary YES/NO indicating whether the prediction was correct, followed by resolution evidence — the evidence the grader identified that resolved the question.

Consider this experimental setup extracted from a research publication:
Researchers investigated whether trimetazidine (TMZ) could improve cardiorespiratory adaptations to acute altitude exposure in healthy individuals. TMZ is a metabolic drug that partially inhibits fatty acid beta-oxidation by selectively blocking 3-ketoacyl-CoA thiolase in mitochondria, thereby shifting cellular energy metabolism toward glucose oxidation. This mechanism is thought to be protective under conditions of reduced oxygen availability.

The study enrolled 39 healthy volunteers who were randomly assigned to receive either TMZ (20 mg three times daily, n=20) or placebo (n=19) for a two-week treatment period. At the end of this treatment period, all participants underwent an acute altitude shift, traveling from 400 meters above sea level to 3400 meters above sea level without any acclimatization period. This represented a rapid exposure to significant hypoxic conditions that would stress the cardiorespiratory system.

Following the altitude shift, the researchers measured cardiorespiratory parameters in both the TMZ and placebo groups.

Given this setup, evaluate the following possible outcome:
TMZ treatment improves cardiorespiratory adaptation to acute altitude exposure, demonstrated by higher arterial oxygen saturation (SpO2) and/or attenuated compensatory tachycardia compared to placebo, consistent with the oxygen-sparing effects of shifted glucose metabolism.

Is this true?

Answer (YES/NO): NO